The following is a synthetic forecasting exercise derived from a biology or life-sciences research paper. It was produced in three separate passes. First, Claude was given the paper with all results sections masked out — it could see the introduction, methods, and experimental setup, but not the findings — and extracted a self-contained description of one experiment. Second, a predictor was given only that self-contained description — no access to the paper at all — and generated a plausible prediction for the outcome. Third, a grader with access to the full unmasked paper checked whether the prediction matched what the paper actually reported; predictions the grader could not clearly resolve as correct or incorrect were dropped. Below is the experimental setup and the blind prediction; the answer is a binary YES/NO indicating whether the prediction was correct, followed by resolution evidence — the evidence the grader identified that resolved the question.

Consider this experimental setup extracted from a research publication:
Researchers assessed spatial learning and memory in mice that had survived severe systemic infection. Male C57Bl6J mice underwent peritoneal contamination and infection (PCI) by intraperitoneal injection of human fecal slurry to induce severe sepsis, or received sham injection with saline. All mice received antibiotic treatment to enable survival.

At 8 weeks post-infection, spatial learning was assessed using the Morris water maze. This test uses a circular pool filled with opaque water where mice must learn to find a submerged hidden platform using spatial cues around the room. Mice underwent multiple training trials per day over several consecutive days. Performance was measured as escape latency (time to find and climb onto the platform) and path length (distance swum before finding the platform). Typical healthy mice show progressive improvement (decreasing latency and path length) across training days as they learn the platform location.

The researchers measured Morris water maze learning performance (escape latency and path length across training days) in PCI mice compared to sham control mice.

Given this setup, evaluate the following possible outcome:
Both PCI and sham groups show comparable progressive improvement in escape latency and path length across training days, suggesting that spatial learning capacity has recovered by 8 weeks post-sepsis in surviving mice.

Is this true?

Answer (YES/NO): NO